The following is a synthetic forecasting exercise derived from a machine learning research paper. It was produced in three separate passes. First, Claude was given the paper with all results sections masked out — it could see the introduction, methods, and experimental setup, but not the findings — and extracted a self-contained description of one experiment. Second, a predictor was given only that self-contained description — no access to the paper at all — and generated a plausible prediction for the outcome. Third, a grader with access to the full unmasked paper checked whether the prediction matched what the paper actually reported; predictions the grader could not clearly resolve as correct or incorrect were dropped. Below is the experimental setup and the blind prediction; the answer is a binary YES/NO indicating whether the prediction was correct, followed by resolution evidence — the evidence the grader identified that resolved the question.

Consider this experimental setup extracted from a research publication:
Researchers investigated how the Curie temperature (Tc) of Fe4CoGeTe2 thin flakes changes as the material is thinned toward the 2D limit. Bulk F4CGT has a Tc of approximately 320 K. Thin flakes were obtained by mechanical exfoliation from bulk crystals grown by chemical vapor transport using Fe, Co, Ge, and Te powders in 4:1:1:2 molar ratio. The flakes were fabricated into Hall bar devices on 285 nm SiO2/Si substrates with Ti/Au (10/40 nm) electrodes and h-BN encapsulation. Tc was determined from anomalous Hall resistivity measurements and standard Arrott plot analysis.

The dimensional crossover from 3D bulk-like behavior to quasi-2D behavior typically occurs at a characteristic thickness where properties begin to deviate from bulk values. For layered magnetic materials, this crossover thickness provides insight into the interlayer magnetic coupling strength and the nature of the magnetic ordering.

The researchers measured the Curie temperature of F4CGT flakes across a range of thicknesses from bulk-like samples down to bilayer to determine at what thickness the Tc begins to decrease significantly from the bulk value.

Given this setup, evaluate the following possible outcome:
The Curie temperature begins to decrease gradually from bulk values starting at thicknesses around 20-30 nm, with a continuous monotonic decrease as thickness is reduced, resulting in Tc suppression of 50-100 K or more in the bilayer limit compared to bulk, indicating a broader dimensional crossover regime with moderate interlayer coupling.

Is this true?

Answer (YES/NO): NO